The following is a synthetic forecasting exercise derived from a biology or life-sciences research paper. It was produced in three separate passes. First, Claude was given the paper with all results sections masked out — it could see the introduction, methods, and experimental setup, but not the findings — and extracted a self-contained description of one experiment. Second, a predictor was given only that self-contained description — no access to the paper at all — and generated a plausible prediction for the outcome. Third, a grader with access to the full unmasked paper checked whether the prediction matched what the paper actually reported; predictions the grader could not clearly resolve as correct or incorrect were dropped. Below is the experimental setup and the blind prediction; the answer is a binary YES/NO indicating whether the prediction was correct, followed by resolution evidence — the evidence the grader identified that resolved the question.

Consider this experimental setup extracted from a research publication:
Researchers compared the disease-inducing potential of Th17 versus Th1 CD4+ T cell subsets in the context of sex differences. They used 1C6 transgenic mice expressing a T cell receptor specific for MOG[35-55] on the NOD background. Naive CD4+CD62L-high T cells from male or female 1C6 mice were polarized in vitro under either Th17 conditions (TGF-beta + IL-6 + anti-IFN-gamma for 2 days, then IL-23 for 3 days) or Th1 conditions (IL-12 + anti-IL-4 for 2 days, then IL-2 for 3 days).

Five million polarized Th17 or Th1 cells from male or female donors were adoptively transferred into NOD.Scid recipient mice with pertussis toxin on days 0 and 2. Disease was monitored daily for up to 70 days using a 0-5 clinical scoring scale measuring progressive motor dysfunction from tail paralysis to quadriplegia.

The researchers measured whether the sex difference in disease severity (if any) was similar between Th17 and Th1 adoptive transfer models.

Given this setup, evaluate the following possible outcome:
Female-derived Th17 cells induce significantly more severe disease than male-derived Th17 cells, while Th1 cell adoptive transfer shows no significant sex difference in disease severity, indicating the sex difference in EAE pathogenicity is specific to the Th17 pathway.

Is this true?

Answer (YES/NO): NO